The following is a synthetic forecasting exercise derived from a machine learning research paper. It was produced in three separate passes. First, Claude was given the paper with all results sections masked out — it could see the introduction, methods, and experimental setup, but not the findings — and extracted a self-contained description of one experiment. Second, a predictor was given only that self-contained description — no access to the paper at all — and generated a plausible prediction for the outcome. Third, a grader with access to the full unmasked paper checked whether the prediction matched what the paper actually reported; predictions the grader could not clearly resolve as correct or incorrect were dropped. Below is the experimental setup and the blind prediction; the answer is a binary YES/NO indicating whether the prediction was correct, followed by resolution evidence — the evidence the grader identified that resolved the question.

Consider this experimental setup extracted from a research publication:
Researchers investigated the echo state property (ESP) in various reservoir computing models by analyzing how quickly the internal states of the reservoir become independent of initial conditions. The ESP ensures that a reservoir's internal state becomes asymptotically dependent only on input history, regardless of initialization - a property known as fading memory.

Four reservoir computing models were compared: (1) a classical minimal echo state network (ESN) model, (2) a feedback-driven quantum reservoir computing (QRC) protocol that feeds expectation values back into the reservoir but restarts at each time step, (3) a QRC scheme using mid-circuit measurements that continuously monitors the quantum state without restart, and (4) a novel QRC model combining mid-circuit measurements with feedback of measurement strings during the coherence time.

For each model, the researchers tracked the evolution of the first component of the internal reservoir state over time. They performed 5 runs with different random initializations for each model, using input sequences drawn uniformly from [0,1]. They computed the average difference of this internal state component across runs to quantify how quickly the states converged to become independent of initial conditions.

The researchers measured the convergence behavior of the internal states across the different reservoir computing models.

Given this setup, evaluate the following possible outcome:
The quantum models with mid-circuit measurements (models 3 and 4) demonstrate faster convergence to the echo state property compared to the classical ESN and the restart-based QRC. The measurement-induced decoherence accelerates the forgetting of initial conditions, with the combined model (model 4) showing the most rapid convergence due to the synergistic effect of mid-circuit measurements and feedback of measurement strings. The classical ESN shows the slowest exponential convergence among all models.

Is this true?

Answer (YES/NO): NO